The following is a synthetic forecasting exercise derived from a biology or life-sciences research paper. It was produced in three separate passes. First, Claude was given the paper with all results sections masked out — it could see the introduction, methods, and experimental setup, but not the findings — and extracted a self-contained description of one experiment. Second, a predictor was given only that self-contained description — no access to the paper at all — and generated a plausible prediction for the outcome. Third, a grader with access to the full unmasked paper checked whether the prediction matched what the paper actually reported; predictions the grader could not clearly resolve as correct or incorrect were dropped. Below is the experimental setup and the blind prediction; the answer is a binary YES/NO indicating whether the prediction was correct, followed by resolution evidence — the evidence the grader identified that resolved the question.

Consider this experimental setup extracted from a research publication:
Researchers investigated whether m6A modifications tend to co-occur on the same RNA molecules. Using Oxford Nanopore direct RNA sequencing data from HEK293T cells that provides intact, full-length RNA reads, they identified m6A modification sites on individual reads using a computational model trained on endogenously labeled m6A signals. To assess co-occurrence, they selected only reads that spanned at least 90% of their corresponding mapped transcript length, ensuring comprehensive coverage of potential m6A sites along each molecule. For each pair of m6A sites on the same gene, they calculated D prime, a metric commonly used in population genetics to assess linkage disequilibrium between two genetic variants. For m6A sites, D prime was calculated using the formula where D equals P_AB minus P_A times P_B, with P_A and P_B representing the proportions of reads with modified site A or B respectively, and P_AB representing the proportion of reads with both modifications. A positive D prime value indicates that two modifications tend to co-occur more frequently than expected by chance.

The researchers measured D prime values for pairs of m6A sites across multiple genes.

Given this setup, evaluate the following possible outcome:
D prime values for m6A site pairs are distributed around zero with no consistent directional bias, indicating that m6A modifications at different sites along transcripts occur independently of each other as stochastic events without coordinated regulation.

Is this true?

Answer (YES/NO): NO